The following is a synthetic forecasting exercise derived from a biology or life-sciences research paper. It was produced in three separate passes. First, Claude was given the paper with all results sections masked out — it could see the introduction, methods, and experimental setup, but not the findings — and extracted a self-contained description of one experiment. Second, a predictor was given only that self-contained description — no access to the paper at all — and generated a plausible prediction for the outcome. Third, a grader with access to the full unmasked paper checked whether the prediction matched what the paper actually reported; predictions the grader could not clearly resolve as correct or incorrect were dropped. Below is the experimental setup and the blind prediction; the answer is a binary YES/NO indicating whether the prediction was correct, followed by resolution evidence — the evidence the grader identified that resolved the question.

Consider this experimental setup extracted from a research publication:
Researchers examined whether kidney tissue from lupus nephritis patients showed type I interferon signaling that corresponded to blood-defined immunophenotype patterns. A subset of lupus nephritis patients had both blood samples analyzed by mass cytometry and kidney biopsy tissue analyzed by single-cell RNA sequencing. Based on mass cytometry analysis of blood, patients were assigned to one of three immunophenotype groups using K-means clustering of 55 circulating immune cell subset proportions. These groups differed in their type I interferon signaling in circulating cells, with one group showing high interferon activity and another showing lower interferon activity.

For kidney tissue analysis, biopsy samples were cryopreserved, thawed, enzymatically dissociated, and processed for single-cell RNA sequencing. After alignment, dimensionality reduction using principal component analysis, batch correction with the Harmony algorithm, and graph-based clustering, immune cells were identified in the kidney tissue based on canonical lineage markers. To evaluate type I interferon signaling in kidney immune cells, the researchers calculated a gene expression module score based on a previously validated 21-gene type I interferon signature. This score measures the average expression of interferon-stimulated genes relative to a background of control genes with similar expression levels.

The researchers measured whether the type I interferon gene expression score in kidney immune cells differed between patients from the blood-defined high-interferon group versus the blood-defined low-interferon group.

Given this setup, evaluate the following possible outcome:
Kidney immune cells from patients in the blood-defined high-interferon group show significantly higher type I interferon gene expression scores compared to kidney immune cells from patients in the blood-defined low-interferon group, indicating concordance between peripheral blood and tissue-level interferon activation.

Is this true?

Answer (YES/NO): YES